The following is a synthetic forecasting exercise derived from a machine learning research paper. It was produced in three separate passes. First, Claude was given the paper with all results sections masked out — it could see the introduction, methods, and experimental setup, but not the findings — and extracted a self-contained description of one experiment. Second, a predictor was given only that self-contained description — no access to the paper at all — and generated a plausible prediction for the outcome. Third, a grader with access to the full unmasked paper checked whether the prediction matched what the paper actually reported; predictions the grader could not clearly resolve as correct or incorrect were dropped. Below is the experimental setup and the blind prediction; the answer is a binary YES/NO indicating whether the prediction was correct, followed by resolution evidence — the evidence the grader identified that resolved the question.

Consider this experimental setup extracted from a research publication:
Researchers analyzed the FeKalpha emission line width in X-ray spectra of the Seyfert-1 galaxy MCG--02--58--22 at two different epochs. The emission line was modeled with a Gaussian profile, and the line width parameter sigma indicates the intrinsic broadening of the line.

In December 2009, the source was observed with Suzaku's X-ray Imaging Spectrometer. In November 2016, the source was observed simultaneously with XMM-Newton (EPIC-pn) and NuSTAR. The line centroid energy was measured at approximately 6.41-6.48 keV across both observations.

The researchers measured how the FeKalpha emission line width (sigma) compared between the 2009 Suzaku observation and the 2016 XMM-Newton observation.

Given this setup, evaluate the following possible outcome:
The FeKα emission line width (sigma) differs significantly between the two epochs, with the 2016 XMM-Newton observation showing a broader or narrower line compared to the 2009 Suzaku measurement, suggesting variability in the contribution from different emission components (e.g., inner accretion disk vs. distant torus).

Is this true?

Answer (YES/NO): YES